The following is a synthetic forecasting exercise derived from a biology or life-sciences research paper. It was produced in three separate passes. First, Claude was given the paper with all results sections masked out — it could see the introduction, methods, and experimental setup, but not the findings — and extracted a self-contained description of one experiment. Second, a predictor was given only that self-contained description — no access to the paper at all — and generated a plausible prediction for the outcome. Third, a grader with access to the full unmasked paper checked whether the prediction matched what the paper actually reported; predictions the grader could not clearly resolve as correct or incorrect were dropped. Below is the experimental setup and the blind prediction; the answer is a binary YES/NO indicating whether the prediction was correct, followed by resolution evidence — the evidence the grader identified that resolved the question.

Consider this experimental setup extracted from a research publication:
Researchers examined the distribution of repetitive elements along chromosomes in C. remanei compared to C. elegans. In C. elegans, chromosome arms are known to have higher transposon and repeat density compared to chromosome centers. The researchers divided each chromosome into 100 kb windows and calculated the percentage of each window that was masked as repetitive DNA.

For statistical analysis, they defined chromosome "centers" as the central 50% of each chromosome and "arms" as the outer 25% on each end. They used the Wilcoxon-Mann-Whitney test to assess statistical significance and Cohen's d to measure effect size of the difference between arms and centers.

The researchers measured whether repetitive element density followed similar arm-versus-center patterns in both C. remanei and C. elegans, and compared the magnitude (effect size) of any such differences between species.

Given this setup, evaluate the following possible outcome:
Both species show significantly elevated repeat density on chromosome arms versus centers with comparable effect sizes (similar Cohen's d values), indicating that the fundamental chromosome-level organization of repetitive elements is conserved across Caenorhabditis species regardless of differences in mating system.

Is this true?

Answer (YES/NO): NO